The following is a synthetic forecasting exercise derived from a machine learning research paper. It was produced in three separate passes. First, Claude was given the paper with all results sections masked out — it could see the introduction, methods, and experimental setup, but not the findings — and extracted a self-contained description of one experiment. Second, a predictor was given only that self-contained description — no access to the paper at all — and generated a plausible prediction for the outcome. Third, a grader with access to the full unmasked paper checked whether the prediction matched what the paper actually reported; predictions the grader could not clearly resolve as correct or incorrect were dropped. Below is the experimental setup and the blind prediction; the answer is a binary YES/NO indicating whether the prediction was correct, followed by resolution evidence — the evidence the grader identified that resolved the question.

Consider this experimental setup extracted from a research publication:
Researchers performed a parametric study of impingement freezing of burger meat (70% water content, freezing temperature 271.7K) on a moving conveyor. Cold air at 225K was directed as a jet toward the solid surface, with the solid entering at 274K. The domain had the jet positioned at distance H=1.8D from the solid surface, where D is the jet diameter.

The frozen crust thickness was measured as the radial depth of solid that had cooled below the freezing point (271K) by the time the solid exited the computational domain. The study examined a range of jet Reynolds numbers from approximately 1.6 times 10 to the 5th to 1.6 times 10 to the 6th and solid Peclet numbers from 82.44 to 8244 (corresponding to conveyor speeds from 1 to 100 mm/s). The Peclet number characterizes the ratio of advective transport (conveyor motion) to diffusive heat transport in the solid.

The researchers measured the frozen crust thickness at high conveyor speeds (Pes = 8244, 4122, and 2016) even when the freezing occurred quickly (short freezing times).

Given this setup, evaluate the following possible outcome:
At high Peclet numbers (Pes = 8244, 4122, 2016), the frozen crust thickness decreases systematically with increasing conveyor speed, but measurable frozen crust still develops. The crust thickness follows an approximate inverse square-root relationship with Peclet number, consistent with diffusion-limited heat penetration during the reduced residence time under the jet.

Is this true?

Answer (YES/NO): NO